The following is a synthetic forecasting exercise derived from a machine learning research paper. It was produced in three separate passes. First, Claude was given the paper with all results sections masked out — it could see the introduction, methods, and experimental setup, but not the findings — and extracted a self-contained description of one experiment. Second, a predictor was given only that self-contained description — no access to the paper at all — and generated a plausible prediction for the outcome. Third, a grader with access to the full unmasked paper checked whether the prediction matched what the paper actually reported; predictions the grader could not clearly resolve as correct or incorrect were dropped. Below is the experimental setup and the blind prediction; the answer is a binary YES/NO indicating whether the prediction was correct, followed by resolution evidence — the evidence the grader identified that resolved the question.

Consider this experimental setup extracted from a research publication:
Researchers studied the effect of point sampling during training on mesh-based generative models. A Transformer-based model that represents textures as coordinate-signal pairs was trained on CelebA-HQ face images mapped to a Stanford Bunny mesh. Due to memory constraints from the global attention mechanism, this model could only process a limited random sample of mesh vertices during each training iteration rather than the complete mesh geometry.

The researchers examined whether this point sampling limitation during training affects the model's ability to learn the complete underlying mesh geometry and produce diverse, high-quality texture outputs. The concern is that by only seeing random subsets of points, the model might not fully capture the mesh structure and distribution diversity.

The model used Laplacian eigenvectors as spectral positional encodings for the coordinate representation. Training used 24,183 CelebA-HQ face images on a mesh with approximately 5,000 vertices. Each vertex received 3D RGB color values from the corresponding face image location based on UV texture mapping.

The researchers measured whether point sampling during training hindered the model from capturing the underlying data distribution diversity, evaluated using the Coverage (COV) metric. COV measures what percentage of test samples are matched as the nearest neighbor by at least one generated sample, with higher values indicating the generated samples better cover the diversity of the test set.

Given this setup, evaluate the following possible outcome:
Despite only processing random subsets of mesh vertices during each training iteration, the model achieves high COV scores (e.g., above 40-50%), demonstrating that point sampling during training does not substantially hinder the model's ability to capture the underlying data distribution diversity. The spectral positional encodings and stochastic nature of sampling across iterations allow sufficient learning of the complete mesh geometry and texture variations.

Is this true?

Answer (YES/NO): NO